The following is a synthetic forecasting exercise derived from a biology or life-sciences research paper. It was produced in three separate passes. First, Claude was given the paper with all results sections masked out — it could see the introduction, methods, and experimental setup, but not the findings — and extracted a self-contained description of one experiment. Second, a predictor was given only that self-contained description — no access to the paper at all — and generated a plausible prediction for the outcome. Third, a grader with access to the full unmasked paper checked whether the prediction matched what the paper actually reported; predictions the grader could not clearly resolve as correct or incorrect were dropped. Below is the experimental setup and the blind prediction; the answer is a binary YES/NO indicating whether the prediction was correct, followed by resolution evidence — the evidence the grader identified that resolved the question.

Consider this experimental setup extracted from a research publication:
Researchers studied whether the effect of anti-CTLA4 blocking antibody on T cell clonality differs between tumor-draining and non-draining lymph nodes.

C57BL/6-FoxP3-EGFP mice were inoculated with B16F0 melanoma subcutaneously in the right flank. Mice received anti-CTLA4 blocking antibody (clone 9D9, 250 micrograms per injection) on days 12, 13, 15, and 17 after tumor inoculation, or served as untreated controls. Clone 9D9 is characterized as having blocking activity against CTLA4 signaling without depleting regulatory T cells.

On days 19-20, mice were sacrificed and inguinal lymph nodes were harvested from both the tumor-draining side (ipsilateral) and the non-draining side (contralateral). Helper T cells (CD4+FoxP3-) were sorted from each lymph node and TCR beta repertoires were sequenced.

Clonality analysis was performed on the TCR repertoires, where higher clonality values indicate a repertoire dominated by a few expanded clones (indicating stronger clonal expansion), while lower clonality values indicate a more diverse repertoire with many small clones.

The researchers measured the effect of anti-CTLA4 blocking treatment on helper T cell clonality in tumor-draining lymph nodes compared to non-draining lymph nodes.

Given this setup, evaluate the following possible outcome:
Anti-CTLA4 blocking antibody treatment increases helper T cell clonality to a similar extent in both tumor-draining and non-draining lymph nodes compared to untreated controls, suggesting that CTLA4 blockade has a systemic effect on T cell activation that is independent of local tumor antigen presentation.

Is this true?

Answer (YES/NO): YES